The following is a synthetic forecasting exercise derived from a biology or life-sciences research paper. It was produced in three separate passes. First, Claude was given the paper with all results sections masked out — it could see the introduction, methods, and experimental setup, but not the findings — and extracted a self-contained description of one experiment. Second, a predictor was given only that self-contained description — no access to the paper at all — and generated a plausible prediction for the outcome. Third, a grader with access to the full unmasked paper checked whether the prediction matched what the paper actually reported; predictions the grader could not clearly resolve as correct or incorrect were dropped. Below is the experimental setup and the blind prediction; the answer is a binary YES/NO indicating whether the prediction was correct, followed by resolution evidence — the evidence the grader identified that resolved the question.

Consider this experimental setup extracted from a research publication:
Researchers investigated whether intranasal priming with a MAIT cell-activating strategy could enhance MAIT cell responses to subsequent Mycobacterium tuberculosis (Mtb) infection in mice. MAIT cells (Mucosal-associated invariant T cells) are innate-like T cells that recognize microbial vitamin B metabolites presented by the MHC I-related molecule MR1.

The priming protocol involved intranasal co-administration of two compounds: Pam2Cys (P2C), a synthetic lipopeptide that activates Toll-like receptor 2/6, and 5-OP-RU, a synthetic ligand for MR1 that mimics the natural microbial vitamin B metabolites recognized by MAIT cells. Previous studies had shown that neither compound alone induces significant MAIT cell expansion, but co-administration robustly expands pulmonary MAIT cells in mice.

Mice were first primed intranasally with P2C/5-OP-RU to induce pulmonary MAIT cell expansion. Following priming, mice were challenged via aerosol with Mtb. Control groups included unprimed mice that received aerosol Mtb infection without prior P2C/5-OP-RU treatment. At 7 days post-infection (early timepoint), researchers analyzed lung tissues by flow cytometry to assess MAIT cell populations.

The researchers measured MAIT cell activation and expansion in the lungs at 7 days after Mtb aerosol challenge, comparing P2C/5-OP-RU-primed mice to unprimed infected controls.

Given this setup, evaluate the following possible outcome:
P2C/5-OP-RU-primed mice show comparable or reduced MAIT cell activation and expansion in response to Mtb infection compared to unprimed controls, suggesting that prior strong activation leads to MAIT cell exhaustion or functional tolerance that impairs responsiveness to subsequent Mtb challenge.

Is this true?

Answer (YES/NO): NO